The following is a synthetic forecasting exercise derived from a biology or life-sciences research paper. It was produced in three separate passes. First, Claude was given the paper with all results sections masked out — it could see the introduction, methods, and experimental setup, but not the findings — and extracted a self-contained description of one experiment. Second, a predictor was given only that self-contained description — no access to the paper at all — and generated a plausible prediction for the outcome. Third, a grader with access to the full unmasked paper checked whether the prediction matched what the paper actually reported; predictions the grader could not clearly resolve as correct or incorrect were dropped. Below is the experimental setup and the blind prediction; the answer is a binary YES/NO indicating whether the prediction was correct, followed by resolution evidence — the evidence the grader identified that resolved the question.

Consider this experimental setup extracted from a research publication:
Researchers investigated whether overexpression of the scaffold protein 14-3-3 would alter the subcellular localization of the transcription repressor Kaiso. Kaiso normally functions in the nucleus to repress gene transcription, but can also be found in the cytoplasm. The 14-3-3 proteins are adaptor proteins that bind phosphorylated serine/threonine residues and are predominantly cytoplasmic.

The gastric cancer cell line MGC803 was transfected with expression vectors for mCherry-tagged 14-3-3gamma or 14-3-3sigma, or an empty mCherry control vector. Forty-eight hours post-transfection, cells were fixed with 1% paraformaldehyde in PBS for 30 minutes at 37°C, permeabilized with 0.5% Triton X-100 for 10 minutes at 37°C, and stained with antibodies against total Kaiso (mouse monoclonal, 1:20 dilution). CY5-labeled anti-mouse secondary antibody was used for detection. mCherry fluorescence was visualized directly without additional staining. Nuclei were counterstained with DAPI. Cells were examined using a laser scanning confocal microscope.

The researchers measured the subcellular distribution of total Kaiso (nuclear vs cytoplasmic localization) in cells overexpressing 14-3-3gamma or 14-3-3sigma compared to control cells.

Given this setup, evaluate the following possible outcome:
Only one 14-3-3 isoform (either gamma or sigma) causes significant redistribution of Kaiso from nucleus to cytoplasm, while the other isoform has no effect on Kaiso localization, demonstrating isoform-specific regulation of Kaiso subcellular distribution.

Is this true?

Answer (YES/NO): NO